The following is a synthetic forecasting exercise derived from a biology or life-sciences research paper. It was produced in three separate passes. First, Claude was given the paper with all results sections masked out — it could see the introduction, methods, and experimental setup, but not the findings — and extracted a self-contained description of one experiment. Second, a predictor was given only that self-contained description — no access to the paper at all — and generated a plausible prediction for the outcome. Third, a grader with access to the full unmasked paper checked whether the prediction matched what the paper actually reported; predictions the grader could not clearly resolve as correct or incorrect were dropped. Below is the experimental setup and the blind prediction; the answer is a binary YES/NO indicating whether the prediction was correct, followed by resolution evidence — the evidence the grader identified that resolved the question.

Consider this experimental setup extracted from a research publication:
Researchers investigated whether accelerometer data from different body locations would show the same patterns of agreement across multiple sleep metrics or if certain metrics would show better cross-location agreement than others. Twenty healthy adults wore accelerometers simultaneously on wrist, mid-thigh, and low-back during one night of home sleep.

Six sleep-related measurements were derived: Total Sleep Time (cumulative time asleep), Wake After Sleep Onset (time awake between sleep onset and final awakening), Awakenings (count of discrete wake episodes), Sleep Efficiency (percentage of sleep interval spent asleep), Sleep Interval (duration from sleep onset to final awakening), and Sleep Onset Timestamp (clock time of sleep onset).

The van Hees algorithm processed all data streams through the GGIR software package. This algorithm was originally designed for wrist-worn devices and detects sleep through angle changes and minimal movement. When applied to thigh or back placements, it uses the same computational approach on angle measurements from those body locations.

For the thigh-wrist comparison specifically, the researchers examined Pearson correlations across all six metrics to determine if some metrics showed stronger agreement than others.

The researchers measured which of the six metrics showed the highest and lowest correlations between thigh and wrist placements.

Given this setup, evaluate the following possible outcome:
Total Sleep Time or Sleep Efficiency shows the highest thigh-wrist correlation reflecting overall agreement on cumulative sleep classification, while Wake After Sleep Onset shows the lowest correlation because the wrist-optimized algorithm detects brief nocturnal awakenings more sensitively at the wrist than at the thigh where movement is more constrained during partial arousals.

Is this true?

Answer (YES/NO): NO